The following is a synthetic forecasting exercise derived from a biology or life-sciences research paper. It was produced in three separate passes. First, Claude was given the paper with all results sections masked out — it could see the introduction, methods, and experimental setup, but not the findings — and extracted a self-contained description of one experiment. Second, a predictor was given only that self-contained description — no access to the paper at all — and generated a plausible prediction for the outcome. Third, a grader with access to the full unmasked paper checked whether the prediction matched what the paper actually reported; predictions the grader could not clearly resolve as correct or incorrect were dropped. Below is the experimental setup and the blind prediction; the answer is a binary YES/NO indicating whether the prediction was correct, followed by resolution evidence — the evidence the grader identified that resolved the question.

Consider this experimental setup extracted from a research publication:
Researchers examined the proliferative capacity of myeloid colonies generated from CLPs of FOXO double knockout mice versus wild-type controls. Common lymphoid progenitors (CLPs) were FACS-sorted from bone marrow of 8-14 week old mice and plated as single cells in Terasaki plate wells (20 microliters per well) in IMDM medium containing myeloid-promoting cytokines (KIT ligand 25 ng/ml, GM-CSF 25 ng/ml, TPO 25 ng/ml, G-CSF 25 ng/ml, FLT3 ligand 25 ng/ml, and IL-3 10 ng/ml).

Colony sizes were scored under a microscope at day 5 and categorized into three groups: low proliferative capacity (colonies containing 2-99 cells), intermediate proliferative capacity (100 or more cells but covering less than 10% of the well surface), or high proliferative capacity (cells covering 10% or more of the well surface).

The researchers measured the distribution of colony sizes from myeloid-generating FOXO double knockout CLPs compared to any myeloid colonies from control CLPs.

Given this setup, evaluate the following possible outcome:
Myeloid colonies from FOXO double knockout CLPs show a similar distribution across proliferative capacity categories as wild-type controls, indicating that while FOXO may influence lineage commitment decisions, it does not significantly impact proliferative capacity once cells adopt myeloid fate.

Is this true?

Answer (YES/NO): YES